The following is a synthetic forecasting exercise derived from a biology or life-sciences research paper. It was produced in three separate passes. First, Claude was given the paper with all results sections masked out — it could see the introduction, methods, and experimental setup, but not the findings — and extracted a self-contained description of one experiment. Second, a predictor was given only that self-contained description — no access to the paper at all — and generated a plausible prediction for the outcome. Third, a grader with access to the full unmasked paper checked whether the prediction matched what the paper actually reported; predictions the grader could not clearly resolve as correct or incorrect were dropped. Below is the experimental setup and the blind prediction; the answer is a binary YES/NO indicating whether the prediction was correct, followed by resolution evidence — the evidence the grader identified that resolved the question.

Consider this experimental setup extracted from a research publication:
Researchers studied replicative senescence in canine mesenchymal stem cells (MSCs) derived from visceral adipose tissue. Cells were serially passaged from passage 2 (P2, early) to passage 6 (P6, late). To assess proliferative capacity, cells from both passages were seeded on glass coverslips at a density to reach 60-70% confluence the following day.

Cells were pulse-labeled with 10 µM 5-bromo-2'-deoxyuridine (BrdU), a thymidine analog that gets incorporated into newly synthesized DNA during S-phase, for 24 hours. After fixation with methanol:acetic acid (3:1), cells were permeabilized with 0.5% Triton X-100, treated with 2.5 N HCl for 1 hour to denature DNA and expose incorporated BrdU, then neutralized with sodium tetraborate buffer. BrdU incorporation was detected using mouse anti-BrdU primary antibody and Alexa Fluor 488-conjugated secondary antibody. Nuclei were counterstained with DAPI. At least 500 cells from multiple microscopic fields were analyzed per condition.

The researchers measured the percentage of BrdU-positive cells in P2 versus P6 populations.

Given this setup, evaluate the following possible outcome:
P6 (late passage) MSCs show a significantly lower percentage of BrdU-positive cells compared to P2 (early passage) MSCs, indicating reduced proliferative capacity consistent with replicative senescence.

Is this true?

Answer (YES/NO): YES